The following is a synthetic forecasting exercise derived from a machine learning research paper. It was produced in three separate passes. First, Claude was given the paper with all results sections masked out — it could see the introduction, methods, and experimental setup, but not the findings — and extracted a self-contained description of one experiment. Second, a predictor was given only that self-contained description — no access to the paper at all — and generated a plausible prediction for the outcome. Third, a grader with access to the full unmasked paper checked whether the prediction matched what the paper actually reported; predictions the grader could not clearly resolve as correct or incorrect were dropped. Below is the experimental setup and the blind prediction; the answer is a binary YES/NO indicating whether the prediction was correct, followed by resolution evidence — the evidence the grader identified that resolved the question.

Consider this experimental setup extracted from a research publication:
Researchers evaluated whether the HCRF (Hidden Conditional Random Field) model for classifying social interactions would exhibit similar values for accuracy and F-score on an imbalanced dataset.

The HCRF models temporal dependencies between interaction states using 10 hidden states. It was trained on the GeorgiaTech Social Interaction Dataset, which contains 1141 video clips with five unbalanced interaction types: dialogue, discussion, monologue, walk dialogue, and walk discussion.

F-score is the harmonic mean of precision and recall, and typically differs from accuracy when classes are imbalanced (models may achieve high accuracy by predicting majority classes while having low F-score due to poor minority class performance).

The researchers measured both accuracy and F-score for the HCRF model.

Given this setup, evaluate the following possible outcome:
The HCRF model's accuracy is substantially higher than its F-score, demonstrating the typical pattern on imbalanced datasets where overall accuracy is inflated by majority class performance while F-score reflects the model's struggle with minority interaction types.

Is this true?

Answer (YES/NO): NO